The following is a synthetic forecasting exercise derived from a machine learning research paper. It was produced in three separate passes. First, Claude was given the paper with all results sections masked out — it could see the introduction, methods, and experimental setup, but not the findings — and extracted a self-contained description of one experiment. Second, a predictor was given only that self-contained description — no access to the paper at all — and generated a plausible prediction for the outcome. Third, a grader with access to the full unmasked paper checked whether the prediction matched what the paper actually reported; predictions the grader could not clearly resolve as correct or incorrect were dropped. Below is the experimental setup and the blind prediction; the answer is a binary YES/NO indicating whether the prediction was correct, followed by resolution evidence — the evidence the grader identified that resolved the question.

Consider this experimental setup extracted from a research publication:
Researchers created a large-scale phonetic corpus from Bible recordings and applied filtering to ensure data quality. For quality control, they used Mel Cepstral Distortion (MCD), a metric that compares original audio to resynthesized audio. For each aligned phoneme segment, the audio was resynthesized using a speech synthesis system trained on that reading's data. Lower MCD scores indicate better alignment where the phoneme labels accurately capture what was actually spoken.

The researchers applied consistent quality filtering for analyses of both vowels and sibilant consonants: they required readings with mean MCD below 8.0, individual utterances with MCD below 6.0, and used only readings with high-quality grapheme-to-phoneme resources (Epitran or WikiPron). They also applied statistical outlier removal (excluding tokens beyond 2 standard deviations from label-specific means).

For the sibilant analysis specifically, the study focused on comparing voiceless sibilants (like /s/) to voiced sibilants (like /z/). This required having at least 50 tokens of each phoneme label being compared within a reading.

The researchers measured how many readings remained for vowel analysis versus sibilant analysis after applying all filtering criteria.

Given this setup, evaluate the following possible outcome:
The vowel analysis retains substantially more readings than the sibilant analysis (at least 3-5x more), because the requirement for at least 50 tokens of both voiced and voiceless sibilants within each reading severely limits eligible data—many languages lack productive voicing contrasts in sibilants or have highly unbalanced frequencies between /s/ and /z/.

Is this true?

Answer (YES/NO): NO